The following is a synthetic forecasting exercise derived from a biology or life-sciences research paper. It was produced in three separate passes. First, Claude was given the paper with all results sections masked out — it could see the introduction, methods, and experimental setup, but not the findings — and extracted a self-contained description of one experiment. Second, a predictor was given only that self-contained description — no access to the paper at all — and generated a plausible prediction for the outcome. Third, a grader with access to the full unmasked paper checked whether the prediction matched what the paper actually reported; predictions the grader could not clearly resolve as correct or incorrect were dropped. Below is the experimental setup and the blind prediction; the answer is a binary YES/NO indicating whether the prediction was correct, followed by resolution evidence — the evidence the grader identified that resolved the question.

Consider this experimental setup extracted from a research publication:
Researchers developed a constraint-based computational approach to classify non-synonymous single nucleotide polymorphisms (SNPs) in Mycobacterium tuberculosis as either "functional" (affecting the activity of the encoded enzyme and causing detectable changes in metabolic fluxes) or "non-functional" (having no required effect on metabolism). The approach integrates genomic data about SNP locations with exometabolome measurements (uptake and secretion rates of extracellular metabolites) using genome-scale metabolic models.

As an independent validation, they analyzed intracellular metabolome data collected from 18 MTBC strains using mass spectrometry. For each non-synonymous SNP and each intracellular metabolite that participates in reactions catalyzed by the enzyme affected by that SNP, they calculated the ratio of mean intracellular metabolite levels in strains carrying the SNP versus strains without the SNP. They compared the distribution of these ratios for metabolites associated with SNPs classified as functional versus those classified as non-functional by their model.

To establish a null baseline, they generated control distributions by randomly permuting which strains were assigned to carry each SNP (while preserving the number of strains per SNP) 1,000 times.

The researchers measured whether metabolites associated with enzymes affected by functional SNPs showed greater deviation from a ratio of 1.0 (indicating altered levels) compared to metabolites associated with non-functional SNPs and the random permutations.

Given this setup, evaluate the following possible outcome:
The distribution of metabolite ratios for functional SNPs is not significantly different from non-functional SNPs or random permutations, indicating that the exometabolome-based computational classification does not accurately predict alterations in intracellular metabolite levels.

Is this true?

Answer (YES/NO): NO